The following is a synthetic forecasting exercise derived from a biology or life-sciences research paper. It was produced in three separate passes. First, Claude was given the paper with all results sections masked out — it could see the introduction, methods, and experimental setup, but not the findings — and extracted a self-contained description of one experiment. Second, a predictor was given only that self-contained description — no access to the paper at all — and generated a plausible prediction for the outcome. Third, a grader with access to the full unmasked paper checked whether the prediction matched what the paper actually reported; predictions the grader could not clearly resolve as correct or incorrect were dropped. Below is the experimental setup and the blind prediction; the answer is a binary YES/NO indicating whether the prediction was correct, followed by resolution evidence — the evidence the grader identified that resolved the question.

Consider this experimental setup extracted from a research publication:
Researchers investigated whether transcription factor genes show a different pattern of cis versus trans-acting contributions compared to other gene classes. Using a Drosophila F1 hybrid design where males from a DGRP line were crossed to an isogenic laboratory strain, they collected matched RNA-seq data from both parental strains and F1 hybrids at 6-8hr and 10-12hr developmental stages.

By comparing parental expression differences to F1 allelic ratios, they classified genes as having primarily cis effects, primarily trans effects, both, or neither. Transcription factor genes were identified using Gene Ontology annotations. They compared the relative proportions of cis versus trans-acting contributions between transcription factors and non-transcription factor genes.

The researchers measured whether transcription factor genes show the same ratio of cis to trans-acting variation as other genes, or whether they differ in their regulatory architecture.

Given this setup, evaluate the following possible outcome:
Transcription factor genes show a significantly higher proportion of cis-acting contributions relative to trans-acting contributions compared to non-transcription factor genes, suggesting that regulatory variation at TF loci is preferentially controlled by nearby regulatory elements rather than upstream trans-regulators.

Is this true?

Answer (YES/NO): NO